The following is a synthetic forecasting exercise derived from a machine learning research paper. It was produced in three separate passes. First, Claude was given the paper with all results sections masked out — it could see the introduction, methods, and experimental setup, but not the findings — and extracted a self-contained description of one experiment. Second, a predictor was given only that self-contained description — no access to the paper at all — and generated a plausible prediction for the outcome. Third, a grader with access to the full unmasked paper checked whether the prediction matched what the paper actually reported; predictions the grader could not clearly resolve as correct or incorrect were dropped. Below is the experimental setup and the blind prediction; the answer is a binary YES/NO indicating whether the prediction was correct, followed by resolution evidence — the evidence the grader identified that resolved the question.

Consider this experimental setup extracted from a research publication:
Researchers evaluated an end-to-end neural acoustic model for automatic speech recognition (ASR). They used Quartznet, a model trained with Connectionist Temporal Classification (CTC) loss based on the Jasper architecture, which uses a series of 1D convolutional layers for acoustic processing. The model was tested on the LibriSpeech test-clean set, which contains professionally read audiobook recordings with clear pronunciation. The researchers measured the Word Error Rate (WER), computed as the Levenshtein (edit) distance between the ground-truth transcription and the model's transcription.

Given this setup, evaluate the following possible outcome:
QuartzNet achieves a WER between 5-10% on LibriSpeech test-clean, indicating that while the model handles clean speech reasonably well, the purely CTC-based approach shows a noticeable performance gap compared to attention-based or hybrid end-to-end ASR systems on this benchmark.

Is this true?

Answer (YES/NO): NO